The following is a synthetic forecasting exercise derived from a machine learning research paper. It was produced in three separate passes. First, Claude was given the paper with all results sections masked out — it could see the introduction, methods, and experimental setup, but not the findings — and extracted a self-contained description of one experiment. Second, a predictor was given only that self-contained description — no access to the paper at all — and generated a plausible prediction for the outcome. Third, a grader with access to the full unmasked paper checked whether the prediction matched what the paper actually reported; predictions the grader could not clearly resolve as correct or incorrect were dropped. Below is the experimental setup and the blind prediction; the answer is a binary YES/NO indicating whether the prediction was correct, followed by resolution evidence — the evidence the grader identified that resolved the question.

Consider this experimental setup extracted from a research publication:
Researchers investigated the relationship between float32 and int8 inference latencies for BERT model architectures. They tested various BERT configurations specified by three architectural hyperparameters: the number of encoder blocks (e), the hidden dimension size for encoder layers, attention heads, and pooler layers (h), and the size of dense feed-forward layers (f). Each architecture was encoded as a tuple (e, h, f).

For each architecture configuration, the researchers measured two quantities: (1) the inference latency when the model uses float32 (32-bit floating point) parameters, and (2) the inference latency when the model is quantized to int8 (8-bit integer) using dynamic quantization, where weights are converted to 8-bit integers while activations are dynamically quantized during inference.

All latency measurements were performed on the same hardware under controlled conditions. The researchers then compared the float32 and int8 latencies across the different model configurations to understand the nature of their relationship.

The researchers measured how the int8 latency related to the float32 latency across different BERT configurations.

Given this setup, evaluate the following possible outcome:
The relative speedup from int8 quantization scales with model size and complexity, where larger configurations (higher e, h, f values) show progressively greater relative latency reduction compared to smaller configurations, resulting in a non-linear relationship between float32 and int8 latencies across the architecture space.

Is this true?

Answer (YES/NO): NO